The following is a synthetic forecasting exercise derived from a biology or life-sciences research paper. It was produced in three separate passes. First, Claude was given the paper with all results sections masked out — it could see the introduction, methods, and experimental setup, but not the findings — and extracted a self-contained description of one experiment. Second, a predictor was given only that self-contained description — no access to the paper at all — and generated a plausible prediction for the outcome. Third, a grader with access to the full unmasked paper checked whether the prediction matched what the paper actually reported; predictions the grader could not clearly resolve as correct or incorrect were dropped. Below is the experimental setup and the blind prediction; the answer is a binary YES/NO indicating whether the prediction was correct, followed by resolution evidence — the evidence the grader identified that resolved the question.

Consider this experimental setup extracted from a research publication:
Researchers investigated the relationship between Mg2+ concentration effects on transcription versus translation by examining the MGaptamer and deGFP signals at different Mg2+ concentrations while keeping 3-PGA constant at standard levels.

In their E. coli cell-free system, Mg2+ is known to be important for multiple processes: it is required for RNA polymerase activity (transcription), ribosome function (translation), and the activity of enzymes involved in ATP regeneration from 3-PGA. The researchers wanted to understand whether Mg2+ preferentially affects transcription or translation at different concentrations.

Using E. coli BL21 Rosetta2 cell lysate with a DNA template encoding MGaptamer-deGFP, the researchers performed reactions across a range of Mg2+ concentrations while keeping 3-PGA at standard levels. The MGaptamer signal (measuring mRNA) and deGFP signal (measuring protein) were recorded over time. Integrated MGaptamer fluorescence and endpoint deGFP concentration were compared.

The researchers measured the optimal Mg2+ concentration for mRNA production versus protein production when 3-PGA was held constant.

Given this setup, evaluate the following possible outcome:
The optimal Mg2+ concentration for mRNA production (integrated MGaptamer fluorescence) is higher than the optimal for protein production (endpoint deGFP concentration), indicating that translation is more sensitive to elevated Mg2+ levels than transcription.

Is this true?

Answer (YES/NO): YES